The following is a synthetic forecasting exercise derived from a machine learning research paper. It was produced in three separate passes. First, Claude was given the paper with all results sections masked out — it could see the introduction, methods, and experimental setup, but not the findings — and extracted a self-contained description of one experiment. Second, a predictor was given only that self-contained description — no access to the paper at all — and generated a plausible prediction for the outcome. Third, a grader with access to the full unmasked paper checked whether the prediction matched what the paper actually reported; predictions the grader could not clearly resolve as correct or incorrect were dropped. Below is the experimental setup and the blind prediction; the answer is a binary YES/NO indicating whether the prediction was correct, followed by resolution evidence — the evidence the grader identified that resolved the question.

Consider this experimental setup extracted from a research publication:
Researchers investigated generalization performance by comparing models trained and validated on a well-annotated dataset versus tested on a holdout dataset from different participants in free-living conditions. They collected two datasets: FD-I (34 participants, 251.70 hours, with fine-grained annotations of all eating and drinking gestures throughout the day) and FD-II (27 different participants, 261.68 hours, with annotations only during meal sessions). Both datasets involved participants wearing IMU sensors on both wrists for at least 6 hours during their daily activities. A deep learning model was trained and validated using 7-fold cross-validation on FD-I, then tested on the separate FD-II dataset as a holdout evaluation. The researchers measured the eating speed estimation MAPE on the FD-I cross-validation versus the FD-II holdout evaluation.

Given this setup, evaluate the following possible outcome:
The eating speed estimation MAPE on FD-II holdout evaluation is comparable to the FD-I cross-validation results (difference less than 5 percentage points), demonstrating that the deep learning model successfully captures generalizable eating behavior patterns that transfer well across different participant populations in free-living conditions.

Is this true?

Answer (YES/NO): YES